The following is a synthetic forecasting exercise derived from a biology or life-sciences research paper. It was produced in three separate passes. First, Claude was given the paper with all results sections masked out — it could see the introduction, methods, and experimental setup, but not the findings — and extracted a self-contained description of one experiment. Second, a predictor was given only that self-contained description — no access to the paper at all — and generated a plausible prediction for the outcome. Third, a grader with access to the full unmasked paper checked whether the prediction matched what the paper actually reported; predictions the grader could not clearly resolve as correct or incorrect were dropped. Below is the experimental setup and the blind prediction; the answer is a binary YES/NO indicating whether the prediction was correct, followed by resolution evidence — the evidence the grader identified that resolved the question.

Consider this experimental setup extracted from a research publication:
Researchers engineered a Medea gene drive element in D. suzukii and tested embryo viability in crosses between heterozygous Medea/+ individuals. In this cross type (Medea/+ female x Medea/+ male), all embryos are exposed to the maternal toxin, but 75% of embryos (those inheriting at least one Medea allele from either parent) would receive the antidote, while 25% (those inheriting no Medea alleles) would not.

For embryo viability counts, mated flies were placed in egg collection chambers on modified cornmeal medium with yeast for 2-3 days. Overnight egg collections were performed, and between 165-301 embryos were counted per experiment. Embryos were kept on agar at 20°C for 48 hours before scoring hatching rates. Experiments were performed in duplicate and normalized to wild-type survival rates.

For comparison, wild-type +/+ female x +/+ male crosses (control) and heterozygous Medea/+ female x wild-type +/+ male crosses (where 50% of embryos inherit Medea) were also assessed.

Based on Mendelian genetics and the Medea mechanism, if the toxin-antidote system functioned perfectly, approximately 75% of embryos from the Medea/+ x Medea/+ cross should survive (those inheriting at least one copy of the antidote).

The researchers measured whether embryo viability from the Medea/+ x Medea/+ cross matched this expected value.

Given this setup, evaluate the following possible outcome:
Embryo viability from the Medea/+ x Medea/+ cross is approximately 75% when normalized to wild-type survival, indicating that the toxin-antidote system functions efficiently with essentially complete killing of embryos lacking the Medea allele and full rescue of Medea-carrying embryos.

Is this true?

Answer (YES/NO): NO